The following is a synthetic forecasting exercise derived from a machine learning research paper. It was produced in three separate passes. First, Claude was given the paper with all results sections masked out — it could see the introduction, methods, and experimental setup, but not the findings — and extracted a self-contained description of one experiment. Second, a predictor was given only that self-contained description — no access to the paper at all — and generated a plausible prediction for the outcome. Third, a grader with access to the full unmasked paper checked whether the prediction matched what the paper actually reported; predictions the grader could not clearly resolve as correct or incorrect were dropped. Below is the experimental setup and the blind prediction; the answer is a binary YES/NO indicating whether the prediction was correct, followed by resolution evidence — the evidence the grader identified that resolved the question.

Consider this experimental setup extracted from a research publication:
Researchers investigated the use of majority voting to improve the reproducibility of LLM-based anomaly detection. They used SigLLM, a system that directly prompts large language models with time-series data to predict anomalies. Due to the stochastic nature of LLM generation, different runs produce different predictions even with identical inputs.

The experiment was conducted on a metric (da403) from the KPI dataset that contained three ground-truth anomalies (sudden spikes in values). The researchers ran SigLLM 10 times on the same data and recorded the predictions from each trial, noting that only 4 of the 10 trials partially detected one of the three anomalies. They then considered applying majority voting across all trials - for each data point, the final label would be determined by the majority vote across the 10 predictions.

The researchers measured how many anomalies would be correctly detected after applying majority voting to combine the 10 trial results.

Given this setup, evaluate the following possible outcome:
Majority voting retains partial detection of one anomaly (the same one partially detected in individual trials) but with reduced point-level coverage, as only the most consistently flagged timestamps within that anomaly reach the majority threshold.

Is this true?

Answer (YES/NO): NO